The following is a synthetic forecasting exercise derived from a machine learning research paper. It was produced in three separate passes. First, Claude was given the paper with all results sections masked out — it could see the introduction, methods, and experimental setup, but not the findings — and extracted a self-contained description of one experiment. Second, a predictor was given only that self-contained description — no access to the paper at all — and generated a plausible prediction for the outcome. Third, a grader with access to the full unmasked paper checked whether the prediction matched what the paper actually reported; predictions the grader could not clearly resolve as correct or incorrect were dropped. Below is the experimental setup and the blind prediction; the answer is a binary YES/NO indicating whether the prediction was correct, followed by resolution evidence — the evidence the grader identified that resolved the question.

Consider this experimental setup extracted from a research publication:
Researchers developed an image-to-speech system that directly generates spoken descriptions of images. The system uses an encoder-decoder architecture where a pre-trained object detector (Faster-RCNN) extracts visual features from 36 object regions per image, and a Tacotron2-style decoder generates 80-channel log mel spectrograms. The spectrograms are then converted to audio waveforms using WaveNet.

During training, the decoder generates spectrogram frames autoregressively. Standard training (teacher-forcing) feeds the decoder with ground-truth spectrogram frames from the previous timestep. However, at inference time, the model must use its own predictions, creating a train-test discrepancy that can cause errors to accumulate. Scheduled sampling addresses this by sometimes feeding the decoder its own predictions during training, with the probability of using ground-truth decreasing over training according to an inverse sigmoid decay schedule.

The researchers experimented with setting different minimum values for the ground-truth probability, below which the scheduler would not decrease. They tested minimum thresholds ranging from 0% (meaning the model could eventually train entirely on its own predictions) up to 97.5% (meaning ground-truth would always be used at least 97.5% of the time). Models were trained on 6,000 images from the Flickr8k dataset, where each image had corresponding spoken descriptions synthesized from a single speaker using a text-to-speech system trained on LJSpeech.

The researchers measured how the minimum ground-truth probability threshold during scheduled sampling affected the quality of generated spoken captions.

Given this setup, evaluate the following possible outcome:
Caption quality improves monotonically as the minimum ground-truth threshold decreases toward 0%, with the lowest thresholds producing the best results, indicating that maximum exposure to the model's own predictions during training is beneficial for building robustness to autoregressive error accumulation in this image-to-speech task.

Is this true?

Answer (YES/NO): NO